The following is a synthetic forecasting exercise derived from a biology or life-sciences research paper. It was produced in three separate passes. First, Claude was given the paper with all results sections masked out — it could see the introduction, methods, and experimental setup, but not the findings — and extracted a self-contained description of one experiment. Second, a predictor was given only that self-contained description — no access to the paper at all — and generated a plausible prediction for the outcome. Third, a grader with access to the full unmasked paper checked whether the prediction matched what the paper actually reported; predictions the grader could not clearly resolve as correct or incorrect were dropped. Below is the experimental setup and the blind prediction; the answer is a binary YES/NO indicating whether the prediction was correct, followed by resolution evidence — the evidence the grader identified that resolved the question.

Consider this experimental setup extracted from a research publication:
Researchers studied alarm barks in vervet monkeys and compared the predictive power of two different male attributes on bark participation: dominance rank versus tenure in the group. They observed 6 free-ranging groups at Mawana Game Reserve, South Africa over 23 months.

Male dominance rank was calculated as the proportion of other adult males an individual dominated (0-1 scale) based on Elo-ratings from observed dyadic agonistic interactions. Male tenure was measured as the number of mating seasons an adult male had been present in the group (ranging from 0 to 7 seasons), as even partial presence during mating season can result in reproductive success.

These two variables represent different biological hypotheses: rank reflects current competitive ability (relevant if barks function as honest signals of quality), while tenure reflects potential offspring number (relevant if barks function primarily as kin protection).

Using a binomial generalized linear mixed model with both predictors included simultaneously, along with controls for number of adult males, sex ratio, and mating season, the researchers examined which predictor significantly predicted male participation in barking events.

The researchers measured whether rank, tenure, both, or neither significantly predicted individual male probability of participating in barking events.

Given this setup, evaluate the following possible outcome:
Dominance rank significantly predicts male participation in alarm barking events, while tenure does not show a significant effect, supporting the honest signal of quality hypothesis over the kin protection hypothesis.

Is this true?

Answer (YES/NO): YES